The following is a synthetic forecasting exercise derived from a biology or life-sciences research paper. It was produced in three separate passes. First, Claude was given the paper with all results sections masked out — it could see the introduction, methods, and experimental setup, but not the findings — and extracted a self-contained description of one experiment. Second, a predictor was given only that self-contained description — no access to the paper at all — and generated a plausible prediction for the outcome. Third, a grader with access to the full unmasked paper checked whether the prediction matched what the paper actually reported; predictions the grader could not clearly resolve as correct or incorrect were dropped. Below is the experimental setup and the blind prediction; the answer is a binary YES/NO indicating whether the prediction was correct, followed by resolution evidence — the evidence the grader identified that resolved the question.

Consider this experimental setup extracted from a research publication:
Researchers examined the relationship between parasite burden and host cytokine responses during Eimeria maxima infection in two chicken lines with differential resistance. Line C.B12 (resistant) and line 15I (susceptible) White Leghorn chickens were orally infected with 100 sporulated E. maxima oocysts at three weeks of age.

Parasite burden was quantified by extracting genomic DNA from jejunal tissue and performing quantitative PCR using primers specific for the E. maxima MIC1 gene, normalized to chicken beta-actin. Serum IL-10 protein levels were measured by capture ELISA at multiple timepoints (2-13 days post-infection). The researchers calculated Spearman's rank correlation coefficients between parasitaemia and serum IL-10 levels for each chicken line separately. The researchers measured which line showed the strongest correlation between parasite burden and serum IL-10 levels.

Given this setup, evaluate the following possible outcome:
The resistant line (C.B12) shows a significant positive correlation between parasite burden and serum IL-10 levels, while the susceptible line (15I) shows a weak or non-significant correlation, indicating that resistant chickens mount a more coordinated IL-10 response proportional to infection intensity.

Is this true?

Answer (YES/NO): NO